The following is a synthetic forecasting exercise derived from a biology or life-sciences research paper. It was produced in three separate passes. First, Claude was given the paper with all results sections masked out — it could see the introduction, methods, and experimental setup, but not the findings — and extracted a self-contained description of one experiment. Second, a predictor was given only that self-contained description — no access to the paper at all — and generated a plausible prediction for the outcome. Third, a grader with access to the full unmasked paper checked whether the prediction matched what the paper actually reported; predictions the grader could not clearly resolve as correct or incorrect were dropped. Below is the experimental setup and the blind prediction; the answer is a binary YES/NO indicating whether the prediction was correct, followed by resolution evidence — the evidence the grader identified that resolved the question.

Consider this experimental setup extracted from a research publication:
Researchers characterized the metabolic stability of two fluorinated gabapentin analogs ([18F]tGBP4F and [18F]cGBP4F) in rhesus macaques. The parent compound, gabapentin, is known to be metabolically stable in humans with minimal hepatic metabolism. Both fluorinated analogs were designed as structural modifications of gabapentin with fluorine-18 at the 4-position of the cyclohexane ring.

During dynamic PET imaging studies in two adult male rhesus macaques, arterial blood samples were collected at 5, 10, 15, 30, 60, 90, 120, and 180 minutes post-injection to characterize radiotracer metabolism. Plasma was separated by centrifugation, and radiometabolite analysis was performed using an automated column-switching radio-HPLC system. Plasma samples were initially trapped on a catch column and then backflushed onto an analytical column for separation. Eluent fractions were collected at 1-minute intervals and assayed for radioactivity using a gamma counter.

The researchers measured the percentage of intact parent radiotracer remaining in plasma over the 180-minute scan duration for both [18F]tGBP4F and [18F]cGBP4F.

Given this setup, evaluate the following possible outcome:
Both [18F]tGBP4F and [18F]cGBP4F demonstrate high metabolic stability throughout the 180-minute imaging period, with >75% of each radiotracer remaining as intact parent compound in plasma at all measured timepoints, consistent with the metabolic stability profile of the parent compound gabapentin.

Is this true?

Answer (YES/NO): YES